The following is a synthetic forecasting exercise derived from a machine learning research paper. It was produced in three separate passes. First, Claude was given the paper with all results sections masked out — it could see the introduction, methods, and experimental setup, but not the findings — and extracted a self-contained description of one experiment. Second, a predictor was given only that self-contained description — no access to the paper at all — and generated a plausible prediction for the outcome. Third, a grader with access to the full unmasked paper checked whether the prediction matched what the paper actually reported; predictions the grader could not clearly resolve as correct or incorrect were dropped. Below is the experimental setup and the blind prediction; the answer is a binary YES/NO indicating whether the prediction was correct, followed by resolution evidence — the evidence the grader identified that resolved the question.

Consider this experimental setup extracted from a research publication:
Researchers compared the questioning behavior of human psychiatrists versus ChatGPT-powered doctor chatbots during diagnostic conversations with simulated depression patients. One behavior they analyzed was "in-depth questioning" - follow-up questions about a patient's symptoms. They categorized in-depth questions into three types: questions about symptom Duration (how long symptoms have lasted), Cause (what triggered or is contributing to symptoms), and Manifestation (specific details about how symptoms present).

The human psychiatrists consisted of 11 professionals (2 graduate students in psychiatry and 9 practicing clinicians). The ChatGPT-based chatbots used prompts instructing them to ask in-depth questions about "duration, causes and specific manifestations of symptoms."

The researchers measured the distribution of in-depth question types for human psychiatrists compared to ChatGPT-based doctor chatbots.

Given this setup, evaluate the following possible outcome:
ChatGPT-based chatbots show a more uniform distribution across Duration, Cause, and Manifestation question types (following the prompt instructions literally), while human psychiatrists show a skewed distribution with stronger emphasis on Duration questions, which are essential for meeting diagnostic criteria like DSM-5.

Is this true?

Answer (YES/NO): NO